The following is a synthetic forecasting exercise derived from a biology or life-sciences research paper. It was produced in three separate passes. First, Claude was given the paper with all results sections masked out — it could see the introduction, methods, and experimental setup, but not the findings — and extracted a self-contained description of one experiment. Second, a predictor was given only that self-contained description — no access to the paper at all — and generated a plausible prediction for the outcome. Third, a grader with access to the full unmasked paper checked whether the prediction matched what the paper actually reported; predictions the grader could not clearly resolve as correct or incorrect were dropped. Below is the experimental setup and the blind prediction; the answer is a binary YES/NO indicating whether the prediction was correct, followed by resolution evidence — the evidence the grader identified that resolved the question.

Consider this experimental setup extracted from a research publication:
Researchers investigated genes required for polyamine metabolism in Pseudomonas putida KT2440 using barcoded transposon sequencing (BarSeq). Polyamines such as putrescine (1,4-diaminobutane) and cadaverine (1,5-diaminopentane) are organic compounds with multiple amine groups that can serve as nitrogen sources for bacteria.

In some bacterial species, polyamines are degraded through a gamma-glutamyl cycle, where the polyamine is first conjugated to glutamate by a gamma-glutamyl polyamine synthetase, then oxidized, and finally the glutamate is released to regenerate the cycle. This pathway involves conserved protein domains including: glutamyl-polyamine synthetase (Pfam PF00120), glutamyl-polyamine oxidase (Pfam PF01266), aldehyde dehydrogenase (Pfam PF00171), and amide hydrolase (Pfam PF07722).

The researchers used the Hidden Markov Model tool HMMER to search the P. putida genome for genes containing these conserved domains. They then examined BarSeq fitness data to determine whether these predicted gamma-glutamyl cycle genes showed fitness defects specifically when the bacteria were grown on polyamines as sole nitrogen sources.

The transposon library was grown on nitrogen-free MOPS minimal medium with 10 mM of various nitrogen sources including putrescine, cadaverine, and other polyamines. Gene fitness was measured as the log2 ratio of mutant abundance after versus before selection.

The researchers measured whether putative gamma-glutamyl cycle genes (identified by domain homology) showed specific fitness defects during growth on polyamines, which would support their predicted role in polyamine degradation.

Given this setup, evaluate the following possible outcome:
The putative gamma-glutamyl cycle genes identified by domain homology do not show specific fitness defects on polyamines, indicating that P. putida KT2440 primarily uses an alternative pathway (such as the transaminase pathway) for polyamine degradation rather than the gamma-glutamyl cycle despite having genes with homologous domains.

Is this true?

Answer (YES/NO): NO